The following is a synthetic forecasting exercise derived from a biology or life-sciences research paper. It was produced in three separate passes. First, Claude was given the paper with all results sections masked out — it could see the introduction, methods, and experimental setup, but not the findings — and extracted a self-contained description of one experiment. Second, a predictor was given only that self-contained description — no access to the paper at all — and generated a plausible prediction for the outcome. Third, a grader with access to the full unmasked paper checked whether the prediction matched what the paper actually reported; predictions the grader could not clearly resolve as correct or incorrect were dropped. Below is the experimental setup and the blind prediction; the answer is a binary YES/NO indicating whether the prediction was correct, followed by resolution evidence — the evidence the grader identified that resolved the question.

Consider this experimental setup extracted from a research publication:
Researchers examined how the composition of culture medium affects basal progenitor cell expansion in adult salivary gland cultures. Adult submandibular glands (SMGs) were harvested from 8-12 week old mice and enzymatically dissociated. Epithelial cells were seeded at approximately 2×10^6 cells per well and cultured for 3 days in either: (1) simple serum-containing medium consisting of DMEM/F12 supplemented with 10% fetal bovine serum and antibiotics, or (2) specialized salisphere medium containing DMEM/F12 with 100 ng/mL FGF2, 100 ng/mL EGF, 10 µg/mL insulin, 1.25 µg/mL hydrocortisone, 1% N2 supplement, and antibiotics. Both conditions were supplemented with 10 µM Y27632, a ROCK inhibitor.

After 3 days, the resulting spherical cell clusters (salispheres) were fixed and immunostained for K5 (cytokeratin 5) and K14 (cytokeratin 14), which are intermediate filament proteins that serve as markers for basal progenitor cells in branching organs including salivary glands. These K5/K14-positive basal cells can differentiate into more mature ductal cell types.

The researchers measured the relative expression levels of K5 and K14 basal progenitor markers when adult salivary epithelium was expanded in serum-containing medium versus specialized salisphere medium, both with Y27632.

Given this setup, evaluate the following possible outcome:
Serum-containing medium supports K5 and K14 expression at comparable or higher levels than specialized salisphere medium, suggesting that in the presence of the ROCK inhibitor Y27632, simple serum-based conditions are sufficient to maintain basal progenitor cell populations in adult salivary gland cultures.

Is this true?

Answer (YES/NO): YES